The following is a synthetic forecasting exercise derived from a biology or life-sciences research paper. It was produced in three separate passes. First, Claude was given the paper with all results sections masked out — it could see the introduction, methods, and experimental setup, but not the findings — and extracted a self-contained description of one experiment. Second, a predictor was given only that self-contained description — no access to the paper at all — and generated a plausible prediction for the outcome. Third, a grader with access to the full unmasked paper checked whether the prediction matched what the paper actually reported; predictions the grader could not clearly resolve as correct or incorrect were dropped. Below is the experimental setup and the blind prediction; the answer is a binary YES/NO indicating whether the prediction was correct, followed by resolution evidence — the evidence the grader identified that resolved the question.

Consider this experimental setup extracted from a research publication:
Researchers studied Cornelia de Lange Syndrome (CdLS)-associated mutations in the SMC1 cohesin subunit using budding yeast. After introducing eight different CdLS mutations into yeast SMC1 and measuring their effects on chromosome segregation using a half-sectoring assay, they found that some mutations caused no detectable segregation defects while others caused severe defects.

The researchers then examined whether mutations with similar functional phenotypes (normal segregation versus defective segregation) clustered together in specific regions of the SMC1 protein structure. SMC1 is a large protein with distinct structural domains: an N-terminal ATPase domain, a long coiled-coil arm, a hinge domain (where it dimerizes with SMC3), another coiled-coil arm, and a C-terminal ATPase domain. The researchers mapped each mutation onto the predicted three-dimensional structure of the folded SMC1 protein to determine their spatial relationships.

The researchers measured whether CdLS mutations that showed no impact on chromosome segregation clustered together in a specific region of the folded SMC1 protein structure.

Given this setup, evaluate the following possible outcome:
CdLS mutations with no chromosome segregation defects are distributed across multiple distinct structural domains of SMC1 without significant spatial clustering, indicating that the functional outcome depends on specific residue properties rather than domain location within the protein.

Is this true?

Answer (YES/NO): NO